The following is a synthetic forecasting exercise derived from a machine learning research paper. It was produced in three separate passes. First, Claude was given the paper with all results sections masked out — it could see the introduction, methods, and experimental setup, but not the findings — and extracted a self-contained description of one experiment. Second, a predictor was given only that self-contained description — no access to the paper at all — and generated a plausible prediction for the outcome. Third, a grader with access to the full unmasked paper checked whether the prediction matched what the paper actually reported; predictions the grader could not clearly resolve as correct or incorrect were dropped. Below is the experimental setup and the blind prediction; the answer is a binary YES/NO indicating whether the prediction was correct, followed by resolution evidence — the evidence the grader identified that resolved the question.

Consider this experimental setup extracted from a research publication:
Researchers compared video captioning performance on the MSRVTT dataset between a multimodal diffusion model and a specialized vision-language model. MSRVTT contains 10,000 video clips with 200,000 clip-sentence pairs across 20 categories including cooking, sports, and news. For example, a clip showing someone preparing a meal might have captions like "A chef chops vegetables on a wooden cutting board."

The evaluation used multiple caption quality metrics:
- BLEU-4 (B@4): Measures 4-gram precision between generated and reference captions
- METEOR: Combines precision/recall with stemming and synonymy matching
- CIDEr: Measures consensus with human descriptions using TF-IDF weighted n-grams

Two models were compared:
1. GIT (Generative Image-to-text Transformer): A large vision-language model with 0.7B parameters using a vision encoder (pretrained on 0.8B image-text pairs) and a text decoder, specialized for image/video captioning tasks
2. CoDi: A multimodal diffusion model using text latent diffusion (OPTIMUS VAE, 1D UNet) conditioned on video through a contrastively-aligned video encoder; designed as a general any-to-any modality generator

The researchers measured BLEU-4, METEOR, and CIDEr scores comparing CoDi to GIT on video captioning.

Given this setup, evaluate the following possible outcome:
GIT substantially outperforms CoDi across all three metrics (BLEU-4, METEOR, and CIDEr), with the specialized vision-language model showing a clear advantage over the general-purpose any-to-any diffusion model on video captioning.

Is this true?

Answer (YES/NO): NO